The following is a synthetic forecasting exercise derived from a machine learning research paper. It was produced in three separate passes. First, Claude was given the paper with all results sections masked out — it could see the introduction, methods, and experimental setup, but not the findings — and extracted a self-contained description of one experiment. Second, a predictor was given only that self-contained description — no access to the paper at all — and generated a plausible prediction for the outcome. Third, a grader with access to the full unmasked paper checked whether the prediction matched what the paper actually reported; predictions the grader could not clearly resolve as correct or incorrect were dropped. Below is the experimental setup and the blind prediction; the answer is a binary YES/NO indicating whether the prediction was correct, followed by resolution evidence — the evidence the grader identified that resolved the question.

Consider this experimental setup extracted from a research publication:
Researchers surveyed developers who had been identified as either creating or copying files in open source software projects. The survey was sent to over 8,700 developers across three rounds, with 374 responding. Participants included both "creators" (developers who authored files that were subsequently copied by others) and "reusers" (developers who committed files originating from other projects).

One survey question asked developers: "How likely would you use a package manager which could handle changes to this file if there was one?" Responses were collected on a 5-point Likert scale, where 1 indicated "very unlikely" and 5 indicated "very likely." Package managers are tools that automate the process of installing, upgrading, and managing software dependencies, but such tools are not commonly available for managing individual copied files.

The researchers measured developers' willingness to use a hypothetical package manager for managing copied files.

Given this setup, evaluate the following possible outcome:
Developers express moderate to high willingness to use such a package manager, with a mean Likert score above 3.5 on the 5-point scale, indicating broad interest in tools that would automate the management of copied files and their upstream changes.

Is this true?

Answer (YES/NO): NO